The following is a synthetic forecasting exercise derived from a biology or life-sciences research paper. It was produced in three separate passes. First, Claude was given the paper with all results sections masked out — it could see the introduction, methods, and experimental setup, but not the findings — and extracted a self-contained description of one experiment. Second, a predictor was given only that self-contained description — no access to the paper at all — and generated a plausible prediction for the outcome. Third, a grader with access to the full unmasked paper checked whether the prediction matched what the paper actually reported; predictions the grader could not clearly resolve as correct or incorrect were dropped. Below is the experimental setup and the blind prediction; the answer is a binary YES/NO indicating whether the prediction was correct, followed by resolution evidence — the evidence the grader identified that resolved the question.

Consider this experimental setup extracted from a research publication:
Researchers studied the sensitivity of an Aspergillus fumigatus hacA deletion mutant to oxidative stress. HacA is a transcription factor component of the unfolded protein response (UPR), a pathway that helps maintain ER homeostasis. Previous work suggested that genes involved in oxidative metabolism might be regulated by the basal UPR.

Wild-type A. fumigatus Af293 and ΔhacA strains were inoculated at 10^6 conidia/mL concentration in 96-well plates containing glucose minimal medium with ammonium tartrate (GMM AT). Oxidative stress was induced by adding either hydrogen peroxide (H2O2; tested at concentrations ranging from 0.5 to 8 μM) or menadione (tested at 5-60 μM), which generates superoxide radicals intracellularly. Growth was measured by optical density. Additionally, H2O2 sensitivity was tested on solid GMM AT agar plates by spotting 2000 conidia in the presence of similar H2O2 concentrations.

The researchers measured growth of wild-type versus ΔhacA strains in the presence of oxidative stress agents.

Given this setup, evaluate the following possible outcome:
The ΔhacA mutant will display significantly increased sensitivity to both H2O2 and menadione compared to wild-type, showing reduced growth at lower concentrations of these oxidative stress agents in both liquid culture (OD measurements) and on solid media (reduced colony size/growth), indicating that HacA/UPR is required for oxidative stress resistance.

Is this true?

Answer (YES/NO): NO